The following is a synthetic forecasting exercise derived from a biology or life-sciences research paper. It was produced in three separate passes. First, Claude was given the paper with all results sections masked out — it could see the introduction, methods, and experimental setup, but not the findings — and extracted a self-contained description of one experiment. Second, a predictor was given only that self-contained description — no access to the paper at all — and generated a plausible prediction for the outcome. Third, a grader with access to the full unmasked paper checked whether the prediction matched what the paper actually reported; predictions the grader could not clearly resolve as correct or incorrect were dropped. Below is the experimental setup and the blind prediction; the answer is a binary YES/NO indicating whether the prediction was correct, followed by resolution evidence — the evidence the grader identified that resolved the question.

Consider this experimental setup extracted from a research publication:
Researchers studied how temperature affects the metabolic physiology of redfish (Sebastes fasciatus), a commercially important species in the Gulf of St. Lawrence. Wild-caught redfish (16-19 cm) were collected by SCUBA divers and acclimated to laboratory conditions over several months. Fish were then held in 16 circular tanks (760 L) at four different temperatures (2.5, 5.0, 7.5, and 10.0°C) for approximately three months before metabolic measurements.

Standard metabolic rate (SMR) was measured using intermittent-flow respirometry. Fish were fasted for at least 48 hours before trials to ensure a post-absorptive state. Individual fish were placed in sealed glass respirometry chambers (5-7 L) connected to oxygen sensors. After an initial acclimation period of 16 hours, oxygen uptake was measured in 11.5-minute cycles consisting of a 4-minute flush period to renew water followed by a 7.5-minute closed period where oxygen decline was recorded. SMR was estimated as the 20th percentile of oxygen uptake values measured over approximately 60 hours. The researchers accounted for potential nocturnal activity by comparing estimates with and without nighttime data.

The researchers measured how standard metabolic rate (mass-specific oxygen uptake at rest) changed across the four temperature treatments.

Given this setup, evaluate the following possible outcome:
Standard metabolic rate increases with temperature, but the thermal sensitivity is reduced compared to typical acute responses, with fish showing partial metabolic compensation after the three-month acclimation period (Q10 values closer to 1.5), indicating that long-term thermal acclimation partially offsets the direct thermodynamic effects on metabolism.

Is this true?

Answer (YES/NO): NO